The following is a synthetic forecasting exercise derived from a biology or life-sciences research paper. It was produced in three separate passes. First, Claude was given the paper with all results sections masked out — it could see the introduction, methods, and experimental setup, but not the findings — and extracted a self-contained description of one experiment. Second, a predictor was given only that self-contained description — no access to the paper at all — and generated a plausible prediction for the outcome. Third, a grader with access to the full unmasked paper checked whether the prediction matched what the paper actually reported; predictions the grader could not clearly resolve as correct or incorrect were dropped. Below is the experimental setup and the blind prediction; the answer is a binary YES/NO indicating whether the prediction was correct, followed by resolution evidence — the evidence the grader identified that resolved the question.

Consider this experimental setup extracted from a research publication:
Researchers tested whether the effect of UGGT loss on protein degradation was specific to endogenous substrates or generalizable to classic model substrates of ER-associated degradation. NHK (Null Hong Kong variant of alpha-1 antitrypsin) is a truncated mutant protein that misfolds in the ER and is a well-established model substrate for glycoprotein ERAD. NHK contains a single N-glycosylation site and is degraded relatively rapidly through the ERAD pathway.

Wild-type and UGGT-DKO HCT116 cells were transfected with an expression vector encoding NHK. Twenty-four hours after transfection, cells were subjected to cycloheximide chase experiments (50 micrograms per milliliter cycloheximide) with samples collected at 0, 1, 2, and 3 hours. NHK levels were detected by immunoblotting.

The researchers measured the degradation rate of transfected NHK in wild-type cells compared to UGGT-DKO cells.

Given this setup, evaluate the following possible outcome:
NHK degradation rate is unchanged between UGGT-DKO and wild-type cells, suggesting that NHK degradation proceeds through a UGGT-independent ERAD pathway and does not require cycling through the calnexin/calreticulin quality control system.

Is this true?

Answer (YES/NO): NO